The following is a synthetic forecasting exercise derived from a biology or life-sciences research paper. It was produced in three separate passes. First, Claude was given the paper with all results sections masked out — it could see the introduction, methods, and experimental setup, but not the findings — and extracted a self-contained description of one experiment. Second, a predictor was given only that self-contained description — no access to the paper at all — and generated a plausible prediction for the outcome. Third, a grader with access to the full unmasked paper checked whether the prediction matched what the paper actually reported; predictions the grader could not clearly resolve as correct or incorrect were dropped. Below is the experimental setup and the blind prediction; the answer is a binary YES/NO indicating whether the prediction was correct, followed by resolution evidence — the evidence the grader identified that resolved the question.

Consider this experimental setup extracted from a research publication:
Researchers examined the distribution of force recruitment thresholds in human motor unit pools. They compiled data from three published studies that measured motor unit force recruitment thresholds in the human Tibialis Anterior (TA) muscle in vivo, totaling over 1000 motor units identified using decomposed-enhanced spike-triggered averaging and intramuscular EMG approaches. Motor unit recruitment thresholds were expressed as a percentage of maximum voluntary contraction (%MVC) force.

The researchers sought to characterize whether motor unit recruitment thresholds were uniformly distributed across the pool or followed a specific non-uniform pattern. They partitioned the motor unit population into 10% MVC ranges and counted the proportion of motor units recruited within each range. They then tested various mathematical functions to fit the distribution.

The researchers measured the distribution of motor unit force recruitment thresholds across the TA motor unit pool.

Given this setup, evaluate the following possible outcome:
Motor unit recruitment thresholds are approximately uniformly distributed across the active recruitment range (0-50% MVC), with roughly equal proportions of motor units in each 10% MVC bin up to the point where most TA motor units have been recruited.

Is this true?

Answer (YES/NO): NO